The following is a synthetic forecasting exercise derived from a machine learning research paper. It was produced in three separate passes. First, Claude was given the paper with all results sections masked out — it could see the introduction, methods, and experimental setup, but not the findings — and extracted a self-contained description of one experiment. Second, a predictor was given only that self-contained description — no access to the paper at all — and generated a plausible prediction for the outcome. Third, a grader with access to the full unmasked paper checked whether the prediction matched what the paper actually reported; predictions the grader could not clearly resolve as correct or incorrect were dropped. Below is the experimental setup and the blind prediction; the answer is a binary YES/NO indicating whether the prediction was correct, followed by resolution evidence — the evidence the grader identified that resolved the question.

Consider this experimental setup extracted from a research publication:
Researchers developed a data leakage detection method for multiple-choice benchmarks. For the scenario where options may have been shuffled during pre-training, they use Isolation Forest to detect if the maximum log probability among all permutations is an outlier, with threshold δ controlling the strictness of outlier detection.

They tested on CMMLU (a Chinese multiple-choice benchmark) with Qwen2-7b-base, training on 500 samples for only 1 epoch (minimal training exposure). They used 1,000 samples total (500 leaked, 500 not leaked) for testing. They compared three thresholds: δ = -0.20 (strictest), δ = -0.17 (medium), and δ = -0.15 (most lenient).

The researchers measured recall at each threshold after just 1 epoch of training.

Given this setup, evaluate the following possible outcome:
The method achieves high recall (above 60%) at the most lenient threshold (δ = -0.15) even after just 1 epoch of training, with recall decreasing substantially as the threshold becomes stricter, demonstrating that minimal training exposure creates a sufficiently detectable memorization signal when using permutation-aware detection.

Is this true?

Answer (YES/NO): NO